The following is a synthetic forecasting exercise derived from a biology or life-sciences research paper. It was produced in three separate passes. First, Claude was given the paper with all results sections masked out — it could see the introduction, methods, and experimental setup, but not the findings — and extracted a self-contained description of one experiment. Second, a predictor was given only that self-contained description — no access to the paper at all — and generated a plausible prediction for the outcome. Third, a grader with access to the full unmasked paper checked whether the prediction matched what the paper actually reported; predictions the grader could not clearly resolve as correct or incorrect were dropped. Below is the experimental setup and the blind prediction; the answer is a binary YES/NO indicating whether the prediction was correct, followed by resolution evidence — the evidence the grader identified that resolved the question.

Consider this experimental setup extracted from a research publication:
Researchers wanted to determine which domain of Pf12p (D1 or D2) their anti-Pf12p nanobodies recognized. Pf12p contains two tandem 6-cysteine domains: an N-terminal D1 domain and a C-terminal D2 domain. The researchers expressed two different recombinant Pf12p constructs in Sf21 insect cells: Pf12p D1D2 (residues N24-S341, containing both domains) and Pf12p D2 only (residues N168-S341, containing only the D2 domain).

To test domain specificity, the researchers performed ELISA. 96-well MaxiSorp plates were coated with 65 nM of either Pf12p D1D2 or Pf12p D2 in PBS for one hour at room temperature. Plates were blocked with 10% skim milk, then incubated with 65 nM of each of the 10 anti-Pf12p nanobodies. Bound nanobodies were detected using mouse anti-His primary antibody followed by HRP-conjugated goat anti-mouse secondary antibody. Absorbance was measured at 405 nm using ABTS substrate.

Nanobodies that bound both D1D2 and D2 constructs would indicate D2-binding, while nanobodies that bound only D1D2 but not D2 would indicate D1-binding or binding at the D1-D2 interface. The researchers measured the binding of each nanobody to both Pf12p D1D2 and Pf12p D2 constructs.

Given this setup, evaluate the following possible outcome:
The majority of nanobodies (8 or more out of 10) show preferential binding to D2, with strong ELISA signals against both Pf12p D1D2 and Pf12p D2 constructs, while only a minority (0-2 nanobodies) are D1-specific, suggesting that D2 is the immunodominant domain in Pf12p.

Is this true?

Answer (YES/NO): NO